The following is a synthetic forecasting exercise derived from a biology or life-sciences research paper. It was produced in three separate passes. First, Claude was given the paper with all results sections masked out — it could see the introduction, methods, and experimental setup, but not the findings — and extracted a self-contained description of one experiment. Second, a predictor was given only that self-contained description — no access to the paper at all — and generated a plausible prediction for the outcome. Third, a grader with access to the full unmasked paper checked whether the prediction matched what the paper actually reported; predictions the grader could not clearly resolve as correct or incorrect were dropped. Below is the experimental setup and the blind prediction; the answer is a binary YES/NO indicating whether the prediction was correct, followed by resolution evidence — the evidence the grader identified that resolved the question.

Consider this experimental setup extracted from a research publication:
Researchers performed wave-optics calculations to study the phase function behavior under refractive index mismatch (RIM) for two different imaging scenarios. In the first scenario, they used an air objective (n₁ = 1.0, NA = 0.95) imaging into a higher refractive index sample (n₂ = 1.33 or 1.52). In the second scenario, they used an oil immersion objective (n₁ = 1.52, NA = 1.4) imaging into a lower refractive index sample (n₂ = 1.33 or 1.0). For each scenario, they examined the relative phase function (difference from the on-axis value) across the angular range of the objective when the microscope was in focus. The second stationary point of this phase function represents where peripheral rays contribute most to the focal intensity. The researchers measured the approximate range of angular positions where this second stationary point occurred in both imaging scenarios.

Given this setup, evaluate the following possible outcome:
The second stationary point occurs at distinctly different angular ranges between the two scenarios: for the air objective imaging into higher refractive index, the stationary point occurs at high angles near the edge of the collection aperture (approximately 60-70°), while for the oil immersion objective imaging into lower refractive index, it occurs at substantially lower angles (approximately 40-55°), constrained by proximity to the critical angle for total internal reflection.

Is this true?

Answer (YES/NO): NO